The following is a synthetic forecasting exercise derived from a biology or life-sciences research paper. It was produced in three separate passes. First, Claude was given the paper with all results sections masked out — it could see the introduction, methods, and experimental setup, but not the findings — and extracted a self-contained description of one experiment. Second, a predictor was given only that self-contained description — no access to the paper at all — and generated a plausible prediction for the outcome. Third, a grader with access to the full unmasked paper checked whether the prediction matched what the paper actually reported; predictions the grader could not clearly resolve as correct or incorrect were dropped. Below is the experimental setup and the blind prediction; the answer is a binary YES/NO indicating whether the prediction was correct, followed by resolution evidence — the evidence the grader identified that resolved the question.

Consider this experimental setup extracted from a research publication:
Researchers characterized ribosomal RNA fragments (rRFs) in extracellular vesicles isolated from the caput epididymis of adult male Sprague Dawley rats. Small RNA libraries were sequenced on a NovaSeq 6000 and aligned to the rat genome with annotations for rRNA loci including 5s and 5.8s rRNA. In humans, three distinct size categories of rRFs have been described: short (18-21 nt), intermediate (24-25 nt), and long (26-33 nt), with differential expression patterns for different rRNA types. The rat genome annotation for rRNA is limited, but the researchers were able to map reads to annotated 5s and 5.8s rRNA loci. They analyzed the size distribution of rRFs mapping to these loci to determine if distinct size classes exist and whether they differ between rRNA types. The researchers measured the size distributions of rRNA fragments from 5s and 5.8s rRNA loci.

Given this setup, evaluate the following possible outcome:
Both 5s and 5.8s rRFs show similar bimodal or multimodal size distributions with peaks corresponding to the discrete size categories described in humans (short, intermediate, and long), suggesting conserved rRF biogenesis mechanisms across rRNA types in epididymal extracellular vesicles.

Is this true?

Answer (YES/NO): NO